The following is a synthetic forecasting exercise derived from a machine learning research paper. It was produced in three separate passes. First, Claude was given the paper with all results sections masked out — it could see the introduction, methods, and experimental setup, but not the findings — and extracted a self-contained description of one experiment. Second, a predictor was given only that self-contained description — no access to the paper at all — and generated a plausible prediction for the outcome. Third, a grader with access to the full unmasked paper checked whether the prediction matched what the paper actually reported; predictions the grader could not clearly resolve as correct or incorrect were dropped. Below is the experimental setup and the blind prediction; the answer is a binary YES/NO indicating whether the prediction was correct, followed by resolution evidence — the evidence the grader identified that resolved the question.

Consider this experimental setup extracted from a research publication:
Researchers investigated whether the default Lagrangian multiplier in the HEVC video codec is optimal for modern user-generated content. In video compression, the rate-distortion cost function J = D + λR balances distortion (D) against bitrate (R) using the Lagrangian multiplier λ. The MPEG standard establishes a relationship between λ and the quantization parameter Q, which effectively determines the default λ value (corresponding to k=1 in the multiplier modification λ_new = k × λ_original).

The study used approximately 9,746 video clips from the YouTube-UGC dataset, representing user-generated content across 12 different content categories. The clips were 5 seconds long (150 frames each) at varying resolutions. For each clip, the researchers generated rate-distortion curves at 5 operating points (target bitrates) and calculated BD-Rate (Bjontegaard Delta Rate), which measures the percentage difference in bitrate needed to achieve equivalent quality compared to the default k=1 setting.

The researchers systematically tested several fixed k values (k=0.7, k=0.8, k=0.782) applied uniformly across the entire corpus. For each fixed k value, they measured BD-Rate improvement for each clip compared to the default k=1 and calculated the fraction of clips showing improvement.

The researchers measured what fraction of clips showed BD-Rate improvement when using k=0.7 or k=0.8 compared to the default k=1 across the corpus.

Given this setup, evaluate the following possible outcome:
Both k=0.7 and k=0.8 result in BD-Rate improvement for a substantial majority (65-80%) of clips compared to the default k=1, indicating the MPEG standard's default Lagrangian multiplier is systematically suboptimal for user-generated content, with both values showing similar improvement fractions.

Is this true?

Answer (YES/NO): NO